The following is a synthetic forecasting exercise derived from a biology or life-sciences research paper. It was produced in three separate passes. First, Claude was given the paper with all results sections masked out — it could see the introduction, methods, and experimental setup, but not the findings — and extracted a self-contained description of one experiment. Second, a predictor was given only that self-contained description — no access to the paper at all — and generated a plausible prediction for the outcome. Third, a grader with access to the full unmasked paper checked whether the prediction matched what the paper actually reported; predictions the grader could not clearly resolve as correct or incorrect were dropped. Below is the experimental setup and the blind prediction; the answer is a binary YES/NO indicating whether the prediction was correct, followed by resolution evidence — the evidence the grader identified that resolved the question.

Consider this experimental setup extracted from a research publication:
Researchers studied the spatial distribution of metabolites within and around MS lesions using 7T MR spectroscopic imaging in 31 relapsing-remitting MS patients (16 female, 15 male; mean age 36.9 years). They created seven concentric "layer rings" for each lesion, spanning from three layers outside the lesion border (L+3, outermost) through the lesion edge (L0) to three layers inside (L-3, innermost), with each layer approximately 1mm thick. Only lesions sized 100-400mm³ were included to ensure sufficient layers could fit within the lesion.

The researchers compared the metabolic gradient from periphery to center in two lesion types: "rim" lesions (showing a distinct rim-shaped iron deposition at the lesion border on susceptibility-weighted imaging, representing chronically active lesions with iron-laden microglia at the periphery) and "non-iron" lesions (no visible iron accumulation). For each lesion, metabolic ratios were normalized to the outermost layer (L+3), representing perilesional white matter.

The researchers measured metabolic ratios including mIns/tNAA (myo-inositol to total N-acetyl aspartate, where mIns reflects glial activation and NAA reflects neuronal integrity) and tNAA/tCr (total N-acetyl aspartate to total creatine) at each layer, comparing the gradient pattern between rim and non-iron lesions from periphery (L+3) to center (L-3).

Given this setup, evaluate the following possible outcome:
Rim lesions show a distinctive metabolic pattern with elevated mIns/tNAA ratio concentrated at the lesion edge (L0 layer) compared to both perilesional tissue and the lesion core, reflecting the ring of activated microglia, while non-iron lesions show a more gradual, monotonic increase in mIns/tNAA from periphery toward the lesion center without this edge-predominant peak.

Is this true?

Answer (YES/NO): NO